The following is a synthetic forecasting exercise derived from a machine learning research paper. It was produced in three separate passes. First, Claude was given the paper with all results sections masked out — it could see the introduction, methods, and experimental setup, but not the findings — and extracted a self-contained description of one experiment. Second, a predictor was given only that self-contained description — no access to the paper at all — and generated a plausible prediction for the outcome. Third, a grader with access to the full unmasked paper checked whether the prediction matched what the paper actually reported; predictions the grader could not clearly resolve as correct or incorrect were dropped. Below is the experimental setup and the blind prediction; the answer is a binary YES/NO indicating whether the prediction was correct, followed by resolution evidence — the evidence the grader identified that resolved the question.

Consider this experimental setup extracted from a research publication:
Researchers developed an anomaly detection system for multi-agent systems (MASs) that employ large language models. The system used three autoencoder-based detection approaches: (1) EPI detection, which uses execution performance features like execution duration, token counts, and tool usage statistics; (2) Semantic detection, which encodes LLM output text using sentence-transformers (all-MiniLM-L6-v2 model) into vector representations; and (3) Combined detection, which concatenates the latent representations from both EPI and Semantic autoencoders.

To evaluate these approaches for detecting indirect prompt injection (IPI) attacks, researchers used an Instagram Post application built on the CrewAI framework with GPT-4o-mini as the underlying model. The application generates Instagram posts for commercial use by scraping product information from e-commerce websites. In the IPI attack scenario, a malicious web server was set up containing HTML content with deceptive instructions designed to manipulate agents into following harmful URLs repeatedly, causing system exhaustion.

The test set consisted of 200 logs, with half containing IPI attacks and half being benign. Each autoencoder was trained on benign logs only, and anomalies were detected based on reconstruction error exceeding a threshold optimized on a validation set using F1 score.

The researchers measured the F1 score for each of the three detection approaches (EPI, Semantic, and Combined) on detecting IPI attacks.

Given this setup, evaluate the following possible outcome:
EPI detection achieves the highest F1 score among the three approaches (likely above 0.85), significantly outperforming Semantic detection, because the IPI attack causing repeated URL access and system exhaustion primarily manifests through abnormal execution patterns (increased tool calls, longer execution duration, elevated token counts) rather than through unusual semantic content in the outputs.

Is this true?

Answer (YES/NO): NO